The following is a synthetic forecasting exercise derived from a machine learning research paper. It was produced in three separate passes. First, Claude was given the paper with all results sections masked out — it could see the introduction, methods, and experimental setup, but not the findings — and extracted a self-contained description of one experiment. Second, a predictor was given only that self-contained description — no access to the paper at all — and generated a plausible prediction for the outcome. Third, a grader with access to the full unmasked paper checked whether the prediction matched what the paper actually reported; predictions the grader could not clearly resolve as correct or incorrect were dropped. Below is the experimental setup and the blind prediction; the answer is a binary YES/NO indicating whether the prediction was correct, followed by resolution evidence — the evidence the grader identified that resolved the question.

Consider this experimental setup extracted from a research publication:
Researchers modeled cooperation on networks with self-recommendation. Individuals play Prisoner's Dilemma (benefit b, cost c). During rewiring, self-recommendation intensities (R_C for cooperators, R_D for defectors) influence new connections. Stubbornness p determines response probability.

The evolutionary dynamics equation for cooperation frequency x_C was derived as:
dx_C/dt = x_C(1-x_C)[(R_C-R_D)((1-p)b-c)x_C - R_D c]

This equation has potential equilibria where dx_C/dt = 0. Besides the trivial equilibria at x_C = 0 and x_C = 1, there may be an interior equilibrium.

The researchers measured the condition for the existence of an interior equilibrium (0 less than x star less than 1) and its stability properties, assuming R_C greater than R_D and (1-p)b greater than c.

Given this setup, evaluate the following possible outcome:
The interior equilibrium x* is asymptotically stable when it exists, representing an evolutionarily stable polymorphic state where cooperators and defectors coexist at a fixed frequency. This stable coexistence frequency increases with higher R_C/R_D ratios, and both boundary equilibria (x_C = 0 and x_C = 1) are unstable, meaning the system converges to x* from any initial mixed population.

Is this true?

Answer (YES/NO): NO